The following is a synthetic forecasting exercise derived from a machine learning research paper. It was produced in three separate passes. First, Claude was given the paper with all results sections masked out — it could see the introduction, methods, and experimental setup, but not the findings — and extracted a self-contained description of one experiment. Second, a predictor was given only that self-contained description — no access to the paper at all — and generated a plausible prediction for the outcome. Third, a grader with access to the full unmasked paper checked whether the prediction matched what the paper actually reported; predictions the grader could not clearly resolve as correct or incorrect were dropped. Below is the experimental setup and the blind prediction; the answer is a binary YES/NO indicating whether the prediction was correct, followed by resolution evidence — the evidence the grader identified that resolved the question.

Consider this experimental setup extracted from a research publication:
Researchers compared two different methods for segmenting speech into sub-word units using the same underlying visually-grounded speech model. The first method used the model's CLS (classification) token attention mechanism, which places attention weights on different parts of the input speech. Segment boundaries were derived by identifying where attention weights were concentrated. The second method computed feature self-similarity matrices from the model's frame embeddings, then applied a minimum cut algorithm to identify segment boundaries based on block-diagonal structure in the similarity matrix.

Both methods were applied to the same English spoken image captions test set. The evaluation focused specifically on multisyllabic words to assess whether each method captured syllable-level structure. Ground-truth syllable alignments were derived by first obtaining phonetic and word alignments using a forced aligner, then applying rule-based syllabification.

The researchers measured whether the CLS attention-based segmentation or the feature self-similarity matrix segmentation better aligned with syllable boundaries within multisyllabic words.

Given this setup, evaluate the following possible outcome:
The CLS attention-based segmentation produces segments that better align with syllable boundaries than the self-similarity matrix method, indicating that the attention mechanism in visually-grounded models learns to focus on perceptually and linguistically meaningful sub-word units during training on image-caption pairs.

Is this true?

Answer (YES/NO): NO